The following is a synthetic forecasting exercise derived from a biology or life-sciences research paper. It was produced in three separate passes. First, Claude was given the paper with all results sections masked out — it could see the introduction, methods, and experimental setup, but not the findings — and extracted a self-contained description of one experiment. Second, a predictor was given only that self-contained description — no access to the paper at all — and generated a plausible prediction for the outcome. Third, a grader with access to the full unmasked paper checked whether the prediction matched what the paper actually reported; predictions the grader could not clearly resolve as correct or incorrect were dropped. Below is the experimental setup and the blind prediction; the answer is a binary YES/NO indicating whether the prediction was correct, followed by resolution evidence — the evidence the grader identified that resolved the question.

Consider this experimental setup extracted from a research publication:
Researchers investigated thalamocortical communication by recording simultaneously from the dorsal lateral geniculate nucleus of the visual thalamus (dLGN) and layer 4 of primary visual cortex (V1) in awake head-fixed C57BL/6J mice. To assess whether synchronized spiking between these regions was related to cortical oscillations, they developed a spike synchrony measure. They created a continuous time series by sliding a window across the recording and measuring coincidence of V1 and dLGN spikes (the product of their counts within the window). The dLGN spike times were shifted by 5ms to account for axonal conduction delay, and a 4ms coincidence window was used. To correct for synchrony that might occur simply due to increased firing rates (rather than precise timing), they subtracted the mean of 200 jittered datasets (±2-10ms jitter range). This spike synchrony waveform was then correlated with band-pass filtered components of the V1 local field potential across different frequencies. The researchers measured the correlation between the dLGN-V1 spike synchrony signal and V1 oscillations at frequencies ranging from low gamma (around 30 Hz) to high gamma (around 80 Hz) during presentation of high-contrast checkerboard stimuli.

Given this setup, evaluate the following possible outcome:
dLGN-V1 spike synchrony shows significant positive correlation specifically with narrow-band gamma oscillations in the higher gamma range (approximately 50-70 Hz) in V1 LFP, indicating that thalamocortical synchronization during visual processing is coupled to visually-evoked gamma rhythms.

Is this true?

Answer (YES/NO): NO